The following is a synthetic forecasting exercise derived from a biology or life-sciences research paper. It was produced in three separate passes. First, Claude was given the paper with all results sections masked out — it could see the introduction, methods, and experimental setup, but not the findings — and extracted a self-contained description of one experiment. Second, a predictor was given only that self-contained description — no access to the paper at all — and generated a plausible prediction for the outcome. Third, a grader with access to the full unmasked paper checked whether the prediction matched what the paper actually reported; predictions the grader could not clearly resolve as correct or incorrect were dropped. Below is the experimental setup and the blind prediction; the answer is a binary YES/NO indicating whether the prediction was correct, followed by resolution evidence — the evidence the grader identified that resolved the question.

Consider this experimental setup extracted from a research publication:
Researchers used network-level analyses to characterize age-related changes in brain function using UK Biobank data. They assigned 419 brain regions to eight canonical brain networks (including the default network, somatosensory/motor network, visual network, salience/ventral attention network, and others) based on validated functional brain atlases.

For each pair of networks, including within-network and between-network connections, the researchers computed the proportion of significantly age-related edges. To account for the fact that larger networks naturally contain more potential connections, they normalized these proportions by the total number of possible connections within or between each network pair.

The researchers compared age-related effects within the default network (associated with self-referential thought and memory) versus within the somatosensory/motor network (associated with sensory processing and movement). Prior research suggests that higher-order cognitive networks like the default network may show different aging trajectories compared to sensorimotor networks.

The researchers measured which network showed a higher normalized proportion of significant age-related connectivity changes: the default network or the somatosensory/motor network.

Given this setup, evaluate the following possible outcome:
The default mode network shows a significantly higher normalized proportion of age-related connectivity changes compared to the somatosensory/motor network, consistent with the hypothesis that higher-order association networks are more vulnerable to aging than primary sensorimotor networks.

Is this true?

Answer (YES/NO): NO